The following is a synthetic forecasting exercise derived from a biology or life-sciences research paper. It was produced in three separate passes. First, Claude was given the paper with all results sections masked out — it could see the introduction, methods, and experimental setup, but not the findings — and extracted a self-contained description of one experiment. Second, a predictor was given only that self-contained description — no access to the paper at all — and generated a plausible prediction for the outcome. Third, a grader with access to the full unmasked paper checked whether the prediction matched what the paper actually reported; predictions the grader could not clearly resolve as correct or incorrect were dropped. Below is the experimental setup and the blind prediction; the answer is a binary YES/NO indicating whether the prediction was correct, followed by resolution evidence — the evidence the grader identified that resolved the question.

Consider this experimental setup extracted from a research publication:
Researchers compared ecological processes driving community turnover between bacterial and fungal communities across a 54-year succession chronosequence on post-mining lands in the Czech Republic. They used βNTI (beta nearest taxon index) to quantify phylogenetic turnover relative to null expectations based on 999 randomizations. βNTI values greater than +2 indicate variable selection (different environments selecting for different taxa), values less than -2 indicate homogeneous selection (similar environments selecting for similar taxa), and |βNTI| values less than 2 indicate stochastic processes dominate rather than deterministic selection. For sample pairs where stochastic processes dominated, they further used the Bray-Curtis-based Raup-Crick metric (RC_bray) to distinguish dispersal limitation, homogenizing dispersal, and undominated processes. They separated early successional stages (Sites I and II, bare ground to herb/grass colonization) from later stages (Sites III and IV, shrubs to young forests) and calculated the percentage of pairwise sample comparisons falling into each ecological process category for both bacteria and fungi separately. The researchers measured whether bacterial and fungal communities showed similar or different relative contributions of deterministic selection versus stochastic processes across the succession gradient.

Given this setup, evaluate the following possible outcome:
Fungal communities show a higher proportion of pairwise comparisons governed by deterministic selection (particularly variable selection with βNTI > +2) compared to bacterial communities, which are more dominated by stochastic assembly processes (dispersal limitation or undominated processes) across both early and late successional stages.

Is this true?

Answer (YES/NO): NO